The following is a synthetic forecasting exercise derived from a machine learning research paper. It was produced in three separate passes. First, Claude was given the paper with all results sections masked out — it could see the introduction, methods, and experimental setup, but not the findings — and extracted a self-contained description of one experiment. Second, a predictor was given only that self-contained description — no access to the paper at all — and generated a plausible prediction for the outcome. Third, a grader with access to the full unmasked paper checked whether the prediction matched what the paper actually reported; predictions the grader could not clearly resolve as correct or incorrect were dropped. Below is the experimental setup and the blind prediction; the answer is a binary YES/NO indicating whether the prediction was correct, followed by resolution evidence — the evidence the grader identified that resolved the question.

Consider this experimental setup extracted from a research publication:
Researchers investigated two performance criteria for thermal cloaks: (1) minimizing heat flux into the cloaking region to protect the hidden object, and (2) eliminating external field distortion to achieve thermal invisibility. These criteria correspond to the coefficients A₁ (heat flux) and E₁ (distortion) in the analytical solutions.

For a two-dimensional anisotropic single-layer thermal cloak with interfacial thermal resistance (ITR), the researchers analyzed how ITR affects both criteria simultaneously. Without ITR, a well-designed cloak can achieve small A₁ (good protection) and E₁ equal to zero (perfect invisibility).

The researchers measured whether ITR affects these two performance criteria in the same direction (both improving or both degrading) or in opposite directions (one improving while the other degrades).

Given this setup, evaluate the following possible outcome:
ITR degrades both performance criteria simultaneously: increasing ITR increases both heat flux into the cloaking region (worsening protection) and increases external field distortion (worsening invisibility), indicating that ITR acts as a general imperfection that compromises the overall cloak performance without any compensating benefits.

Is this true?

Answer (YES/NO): NO